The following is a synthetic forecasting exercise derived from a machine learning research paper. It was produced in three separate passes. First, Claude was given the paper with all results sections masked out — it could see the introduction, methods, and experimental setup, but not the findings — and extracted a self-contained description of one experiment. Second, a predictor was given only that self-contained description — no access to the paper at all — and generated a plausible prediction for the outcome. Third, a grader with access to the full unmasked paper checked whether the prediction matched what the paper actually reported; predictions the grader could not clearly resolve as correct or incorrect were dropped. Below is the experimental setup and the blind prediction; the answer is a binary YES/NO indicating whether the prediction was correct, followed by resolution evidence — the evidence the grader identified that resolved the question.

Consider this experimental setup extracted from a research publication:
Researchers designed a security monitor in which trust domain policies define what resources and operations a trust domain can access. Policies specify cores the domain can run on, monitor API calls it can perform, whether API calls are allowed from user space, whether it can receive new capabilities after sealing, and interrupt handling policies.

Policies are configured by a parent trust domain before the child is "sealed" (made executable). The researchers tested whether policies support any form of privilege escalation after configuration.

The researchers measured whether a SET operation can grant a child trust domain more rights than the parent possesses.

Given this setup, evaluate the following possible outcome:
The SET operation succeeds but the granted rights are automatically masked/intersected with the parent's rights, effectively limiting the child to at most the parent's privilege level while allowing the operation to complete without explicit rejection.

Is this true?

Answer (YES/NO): NO